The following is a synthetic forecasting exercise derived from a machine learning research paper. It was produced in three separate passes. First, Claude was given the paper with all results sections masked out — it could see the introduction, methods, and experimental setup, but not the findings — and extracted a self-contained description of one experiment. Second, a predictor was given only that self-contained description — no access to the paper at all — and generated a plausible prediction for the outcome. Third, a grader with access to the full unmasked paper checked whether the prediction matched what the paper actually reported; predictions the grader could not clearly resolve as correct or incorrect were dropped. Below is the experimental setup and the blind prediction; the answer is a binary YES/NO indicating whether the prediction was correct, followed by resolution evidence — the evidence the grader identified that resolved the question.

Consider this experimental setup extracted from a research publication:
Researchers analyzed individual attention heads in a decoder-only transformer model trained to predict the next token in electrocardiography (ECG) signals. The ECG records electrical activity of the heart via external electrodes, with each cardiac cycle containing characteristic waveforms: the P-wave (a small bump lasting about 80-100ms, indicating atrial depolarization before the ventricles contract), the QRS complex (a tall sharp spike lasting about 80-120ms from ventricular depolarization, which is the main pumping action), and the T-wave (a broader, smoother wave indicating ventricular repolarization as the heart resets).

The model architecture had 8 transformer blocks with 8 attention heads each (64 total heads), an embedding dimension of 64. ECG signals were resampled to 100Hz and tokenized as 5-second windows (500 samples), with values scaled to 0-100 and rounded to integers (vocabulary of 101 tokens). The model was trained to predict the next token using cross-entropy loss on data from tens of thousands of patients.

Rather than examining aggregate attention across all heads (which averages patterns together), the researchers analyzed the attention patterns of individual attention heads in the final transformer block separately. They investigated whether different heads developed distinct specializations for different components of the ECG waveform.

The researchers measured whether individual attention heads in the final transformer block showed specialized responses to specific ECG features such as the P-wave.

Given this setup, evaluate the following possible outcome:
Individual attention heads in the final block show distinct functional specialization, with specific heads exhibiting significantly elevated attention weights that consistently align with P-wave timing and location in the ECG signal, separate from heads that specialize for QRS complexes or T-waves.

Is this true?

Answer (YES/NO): YES